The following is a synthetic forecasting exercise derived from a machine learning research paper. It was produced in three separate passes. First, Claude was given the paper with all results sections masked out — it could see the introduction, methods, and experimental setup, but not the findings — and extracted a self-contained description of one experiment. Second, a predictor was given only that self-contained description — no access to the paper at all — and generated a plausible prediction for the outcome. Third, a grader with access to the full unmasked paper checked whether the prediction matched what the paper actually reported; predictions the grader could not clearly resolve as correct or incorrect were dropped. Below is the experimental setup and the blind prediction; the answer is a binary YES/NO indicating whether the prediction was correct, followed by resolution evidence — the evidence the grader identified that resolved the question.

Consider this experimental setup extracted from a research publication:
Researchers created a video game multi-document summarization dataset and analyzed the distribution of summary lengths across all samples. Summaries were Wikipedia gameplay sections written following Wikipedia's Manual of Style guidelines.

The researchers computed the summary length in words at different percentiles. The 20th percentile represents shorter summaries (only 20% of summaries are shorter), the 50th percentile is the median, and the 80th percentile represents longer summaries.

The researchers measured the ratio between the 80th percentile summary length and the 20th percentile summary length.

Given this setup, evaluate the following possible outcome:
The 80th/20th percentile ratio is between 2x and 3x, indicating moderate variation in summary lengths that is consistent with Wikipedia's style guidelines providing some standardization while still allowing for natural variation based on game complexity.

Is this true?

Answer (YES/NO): NO